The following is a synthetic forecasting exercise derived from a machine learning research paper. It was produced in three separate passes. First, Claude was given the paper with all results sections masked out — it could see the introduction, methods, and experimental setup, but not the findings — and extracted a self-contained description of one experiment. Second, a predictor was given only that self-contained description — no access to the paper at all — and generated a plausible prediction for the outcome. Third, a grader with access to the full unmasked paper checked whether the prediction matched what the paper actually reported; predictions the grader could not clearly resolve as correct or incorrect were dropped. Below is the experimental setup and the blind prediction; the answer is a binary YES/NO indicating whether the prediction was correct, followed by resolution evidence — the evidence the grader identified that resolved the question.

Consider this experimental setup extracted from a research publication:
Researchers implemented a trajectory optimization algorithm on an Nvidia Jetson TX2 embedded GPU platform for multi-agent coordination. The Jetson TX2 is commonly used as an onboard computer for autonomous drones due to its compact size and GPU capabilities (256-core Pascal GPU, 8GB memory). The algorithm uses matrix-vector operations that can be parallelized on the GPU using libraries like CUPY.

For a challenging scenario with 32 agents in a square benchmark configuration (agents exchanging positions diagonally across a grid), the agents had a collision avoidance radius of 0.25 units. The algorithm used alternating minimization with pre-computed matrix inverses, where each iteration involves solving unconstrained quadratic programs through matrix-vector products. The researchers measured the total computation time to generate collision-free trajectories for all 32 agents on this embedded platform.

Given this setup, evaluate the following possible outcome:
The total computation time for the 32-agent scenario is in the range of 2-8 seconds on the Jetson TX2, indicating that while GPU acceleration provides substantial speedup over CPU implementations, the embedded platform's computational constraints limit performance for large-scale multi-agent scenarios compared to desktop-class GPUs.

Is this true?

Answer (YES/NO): YES